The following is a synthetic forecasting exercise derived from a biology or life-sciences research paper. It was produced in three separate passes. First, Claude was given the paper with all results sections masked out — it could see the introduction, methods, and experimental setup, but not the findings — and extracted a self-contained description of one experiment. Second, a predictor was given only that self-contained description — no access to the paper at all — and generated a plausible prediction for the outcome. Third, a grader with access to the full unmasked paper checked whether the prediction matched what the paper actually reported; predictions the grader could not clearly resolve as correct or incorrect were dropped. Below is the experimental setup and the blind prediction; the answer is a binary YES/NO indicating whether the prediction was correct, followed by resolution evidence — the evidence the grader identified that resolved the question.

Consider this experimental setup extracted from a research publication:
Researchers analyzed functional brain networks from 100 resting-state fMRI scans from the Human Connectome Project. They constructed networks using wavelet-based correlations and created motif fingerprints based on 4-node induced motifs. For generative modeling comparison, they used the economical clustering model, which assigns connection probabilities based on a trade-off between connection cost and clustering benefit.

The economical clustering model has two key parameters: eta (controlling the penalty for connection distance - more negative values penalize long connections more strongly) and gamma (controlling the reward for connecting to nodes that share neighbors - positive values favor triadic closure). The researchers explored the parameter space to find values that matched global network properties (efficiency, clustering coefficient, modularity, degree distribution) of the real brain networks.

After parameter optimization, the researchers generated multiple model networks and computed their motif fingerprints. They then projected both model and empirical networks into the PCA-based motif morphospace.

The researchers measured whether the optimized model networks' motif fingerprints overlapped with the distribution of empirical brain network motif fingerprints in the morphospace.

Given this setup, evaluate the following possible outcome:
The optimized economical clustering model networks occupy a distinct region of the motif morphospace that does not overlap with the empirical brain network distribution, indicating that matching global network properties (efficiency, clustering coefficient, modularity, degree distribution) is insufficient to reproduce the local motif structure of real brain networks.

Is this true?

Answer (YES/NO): NO